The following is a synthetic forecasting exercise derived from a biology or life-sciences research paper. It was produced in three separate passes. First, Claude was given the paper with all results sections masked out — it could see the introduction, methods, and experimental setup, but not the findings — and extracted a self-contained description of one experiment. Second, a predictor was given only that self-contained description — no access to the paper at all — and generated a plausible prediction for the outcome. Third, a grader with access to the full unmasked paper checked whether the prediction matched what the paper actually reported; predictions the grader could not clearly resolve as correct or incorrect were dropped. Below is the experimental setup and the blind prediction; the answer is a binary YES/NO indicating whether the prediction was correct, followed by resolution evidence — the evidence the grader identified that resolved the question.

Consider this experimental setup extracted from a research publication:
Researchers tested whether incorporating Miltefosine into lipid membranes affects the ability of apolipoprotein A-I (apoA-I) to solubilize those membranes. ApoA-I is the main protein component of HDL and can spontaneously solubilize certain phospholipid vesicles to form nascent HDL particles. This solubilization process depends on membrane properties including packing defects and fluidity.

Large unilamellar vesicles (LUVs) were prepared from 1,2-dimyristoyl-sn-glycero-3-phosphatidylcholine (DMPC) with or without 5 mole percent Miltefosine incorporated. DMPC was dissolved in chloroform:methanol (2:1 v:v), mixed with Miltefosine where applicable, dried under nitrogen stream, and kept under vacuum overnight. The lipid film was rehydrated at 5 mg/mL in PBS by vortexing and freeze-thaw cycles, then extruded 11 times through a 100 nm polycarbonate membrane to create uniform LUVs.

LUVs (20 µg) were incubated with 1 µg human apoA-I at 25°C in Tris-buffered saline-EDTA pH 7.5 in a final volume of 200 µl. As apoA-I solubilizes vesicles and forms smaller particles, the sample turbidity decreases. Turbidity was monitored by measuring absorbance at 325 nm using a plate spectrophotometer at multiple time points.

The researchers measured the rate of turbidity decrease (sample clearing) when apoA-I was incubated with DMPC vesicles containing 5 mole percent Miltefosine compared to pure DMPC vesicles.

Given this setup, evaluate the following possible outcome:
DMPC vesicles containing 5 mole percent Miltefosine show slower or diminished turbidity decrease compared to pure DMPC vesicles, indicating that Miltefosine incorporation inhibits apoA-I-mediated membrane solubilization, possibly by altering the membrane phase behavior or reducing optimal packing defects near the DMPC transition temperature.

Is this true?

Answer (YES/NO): NO